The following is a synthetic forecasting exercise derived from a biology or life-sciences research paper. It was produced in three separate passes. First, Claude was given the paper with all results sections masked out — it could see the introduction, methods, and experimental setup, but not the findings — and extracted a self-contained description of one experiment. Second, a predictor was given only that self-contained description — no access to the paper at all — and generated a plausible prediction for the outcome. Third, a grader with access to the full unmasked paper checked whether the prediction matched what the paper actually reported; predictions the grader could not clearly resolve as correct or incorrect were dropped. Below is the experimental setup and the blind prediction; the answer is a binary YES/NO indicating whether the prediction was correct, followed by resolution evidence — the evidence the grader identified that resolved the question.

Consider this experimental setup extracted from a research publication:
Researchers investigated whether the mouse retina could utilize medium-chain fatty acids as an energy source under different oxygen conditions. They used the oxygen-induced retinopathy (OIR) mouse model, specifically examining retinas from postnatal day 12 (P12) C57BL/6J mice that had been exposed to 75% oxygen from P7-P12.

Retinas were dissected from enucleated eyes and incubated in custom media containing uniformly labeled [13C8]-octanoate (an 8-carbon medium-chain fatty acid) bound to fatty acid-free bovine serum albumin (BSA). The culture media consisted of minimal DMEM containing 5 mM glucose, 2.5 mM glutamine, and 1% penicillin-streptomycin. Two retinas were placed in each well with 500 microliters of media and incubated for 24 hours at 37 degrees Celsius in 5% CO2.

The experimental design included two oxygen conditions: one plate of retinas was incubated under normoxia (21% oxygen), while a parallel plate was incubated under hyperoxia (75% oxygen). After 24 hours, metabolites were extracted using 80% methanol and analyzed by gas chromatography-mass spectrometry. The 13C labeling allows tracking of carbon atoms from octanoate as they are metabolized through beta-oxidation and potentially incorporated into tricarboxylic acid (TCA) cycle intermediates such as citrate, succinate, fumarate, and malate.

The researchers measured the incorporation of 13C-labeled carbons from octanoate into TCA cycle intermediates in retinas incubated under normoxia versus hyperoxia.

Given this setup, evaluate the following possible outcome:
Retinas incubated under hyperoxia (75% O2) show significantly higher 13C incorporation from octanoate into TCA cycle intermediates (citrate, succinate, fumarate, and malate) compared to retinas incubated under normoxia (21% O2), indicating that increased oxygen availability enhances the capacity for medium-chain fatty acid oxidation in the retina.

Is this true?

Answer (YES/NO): YES